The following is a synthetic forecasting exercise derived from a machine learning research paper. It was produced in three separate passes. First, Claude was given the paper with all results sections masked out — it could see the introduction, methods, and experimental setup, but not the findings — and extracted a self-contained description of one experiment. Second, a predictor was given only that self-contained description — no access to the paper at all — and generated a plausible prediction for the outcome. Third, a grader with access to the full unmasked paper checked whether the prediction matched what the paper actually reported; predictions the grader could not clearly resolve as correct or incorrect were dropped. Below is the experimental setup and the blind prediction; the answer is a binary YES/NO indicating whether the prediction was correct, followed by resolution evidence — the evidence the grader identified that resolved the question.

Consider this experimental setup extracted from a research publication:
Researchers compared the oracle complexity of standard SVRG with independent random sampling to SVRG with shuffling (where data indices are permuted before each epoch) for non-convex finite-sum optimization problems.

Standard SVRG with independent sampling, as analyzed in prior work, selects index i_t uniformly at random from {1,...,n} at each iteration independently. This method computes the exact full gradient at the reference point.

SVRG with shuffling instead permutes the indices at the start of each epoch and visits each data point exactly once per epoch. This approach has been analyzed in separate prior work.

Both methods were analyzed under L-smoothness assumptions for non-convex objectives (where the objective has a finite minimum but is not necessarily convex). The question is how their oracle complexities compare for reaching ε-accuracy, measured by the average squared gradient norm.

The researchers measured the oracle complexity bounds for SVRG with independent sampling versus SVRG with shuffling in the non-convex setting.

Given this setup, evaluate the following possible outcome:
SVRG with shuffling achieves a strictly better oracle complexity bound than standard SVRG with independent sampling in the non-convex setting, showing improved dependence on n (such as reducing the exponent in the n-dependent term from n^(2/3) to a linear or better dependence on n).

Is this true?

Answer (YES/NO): NO